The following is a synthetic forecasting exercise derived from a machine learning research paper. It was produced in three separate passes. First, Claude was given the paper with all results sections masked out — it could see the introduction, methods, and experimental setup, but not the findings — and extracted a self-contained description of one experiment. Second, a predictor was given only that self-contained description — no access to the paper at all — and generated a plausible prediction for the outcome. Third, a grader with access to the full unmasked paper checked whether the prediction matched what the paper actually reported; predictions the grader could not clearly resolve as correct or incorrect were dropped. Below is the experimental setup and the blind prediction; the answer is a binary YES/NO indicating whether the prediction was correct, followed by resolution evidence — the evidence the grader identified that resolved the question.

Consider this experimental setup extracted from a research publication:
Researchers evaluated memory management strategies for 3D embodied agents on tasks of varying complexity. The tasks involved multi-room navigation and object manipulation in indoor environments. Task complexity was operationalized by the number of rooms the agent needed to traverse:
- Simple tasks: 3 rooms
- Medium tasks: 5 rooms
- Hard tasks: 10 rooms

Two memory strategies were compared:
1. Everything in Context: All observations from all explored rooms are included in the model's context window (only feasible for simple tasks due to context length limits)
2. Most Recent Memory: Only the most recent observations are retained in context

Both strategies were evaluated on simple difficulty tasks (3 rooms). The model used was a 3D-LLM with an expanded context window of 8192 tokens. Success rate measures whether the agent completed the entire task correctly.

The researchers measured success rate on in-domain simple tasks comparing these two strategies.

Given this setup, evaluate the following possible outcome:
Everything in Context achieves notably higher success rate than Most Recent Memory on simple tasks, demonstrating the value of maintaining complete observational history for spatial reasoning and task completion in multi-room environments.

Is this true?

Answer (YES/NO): NO